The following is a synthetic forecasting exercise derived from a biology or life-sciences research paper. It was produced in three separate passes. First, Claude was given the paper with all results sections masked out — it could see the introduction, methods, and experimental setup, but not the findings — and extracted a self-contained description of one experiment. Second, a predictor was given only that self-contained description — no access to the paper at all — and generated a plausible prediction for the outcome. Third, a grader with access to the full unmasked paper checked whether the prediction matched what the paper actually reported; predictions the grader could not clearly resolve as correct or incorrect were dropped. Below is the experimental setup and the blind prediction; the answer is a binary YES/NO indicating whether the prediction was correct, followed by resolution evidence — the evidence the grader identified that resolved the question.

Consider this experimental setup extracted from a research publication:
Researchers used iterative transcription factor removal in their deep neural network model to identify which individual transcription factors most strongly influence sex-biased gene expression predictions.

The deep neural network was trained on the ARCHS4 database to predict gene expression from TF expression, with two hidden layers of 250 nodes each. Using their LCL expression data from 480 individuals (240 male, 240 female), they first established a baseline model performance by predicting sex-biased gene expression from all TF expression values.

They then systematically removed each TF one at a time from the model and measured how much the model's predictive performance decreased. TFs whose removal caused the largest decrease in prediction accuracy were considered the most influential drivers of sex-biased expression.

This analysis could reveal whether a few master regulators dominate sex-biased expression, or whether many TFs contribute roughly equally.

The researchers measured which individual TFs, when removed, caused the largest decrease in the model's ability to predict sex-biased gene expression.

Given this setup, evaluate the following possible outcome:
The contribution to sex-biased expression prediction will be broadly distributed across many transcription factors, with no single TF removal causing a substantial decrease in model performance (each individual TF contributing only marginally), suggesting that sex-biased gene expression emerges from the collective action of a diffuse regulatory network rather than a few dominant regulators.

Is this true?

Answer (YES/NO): NO